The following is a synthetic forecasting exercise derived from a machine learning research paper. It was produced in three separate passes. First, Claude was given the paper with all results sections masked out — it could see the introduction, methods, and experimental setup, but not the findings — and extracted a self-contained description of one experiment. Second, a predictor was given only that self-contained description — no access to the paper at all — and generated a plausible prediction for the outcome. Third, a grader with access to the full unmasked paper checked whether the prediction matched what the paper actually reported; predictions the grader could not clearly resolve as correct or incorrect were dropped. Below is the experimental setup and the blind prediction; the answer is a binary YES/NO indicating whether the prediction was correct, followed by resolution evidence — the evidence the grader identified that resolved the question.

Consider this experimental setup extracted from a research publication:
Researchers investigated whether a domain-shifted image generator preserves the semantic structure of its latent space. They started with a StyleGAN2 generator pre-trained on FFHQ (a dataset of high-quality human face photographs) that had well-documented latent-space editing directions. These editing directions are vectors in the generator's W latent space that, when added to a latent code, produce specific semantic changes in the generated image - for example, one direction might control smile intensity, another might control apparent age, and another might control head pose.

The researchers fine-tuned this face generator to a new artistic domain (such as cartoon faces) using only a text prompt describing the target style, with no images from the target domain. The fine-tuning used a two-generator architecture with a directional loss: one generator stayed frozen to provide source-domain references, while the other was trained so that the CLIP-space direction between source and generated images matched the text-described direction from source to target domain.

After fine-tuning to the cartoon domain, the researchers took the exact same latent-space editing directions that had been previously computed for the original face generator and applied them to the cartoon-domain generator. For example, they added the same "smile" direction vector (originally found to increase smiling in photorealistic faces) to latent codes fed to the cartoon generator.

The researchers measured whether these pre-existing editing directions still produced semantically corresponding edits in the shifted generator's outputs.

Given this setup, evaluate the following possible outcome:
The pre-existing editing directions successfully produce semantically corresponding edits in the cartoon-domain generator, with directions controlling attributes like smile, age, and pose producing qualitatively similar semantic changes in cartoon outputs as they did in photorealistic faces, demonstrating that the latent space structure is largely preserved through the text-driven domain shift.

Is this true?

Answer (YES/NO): YES